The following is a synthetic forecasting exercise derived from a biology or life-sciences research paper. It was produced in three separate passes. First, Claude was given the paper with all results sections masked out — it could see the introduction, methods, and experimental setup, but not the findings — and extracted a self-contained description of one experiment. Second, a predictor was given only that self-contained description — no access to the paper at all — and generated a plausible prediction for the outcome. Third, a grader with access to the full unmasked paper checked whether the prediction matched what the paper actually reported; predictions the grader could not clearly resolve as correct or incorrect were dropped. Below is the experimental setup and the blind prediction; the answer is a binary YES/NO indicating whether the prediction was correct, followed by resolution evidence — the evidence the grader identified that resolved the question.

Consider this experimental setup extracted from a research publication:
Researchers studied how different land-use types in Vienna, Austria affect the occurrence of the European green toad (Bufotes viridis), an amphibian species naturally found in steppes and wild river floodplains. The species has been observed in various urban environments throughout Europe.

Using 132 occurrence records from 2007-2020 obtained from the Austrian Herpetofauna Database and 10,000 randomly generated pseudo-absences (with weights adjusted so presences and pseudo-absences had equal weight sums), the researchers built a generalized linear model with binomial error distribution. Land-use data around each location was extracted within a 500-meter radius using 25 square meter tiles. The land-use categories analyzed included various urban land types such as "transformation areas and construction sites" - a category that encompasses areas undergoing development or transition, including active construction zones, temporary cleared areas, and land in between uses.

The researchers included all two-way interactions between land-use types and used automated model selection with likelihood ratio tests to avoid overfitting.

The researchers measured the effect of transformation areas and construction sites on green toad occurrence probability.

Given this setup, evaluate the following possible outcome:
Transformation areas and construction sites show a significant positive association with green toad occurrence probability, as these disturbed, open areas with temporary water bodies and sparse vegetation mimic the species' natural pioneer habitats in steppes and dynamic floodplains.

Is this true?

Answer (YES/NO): YES